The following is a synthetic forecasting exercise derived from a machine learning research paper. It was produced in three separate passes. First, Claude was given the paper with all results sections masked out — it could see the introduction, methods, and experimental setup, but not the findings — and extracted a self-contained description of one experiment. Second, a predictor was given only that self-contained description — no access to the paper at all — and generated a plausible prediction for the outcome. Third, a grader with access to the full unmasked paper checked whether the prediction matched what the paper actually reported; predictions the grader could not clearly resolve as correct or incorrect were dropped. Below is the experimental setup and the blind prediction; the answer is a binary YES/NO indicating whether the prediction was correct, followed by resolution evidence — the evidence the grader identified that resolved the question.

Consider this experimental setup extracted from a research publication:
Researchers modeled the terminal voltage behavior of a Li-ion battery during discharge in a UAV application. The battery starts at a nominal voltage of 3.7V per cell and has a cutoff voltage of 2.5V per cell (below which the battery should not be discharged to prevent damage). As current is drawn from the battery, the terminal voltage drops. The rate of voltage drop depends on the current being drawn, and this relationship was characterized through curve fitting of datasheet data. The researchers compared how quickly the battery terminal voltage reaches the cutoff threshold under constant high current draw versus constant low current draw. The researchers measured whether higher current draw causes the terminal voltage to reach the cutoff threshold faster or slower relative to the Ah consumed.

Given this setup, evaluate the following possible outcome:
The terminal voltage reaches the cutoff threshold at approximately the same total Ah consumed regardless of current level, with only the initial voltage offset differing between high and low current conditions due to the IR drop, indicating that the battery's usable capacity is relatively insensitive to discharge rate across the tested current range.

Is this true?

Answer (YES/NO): NO